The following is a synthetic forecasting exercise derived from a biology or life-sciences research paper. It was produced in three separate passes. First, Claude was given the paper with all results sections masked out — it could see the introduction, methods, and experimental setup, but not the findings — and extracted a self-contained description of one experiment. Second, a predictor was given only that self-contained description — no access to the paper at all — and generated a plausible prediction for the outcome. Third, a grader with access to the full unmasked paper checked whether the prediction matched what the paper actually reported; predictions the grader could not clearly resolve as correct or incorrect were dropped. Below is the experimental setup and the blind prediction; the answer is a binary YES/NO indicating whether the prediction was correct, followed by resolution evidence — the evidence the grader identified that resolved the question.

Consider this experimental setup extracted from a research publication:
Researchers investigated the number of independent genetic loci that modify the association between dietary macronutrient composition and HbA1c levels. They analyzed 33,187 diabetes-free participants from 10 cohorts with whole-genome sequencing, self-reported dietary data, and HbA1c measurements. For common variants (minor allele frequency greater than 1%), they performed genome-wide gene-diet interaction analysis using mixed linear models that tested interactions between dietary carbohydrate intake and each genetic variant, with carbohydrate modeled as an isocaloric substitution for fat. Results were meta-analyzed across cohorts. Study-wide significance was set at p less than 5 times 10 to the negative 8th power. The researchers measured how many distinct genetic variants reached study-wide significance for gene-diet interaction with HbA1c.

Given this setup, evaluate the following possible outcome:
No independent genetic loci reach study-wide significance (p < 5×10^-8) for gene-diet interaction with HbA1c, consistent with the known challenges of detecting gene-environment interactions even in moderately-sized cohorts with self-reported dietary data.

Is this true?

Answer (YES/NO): NO